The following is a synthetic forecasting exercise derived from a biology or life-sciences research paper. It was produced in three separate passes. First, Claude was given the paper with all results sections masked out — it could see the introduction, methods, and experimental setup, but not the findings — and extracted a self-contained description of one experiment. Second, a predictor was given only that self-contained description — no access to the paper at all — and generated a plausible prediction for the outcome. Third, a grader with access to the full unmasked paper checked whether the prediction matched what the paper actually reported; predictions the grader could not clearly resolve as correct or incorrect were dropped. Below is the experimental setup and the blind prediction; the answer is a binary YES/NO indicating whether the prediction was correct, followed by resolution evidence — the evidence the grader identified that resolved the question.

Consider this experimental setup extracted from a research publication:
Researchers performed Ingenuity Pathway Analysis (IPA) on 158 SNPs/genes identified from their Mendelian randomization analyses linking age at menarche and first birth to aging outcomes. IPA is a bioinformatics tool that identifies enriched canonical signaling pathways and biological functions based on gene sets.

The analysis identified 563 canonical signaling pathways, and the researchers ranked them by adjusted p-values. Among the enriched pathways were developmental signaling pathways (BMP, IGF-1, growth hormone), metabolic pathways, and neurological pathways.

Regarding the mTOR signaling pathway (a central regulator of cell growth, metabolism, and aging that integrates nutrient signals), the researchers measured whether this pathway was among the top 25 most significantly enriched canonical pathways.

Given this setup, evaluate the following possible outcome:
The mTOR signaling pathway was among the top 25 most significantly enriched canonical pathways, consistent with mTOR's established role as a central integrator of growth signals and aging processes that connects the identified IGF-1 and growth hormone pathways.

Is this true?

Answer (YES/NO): YES